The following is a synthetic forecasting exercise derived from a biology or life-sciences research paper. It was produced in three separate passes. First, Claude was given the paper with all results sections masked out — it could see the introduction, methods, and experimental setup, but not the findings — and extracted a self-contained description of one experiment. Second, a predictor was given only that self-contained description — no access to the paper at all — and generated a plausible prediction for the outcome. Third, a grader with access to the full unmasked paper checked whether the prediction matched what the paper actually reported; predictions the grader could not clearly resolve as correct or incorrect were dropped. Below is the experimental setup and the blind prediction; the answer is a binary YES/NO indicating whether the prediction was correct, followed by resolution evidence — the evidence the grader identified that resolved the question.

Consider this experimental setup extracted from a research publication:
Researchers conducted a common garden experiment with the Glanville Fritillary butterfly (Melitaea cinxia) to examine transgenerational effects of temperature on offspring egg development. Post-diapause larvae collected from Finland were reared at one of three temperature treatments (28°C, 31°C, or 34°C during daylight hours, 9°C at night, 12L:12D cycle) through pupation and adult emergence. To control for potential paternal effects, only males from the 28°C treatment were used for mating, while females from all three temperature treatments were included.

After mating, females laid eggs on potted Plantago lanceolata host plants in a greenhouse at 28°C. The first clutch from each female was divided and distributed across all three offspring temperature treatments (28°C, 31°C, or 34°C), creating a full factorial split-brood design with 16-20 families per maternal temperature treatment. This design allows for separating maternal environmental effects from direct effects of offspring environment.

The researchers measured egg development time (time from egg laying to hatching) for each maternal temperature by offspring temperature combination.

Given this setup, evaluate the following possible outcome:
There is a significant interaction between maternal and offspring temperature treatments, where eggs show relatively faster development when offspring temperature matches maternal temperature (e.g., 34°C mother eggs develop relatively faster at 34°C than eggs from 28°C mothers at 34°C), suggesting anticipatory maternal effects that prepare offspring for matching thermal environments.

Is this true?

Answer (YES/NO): NO